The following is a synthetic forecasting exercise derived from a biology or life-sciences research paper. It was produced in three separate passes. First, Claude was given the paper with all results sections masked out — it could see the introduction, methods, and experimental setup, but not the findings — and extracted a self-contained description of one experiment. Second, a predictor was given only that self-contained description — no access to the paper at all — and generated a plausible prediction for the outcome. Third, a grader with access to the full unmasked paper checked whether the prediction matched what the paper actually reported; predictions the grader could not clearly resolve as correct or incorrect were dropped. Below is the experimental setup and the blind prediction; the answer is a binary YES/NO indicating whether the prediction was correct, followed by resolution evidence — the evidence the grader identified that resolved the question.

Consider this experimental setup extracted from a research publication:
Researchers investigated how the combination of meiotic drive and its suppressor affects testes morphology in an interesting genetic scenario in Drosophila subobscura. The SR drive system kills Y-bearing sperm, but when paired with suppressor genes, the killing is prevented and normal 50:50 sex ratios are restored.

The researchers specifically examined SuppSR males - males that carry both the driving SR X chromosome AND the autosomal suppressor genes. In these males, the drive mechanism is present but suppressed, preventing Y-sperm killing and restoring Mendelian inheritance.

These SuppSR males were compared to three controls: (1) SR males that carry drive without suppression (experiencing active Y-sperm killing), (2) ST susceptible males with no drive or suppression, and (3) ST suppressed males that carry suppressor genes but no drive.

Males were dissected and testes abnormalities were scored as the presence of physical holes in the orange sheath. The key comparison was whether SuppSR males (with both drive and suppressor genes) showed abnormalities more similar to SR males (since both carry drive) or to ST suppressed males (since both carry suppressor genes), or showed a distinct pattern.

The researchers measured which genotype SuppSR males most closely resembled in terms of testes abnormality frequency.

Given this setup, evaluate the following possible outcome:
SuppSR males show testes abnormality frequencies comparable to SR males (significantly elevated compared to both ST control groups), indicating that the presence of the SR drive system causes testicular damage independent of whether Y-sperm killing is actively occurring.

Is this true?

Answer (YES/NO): NO